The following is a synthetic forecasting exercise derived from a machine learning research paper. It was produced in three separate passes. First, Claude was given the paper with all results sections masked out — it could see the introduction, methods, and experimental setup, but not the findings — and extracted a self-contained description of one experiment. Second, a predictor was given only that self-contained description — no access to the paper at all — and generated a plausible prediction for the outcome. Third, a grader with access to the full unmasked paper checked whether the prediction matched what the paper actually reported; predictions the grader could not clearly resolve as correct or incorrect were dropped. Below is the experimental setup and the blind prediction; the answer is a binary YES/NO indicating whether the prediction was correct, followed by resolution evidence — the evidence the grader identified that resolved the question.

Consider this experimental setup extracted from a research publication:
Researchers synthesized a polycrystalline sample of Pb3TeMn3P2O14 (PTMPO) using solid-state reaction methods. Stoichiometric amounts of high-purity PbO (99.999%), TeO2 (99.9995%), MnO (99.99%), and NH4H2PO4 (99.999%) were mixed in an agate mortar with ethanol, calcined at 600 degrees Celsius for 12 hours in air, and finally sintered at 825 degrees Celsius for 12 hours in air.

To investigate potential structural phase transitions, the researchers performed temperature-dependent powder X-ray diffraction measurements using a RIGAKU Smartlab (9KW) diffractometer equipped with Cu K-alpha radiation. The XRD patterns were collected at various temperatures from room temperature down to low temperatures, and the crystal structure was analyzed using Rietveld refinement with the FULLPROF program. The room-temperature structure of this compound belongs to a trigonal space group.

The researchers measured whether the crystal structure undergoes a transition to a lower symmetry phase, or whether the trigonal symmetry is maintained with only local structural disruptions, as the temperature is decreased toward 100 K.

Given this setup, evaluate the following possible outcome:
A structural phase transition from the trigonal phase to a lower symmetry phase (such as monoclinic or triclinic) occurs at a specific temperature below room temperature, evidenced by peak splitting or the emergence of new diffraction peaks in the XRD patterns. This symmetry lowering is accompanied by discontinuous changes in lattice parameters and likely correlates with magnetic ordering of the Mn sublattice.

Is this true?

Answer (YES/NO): NO